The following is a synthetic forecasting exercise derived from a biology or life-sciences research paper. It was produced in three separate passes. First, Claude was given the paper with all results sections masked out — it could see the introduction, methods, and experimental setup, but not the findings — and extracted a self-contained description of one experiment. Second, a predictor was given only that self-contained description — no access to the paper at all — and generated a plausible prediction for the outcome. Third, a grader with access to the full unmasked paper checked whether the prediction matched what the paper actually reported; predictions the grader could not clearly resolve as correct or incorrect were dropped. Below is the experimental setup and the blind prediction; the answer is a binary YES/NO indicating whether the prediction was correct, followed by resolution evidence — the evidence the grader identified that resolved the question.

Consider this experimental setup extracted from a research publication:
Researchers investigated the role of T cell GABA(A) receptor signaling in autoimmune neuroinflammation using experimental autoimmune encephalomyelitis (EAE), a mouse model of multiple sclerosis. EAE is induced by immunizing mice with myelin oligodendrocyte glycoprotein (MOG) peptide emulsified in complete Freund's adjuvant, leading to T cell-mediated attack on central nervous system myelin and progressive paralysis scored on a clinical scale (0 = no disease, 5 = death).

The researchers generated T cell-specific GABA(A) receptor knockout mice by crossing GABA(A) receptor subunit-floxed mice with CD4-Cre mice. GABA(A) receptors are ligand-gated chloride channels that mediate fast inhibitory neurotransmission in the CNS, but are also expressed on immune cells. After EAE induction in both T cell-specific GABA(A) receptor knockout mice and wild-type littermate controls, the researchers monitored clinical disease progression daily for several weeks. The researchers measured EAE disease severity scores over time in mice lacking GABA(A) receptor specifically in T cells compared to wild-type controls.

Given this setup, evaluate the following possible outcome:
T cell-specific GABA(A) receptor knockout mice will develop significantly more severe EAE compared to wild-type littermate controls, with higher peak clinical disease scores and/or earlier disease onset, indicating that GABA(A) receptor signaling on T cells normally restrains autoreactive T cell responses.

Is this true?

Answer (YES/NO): YES